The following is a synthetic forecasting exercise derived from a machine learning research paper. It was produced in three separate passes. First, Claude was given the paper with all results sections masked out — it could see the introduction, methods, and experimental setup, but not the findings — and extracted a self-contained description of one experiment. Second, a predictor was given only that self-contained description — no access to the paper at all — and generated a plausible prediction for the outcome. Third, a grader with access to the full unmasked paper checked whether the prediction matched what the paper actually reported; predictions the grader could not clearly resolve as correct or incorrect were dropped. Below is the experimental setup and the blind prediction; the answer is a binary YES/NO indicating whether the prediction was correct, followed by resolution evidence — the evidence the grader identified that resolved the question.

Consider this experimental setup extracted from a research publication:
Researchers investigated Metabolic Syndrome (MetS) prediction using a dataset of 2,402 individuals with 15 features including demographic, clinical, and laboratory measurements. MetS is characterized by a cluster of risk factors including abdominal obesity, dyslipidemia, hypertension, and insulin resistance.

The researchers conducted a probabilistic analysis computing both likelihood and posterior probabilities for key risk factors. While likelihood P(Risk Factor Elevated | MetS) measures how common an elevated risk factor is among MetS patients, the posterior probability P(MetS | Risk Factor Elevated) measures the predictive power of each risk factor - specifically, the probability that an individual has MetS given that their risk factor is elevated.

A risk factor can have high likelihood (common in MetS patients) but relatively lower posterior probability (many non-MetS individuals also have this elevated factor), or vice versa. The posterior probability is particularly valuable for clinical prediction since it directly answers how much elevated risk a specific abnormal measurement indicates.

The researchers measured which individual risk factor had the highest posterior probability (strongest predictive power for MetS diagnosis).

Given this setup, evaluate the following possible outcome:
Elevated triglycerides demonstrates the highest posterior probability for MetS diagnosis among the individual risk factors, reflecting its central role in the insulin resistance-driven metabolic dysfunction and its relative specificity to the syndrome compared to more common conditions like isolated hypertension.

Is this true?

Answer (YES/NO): YES